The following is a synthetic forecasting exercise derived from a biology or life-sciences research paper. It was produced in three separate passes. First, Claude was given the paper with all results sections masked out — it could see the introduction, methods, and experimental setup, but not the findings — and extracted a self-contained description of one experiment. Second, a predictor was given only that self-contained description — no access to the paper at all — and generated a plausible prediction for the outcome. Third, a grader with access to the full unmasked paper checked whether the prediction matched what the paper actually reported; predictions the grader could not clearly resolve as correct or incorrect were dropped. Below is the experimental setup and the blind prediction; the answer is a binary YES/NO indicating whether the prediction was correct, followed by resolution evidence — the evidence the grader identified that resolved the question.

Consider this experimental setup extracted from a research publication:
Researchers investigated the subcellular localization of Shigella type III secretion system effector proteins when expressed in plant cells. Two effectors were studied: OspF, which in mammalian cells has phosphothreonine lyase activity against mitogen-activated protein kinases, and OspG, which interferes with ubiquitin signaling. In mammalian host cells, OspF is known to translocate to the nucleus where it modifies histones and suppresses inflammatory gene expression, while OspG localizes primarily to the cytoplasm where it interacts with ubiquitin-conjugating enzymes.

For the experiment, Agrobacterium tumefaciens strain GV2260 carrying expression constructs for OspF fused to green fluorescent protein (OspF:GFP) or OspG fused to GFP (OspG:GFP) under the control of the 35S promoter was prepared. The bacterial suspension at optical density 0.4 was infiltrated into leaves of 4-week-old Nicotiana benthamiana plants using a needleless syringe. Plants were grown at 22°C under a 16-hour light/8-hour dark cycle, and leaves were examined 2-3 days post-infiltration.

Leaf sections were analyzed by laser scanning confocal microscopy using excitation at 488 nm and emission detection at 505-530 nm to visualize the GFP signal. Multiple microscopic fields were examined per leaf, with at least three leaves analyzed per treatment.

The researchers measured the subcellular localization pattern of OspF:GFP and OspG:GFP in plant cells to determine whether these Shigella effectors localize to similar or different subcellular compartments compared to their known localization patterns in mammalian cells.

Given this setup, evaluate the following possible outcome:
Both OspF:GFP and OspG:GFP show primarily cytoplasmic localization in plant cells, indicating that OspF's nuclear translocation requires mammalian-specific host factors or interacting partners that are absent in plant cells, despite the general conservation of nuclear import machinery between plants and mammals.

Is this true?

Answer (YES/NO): NO